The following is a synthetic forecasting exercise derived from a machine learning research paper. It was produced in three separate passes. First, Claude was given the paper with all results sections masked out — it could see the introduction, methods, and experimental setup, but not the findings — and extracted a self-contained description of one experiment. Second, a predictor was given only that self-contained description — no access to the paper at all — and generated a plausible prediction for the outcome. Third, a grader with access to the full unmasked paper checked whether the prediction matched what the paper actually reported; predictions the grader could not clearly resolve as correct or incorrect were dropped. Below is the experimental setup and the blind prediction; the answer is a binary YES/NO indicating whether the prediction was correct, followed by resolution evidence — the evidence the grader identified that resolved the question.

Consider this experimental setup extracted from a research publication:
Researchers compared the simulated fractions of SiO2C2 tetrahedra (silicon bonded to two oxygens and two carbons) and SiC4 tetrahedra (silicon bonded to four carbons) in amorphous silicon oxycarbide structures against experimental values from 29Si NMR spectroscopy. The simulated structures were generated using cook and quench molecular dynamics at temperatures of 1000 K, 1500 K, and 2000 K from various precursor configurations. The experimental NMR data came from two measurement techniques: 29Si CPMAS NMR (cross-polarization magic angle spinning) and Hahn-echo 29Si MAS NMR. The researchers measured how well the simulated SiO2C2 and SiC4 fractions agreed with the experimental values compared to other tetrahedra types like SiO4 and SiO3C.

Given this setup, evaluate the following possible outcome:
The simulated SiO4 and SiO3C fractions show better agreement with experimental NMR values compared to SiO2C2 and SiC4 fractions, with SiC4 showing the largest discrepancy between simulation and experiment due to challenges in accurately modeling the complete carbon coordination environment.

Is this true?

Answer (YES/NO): NO